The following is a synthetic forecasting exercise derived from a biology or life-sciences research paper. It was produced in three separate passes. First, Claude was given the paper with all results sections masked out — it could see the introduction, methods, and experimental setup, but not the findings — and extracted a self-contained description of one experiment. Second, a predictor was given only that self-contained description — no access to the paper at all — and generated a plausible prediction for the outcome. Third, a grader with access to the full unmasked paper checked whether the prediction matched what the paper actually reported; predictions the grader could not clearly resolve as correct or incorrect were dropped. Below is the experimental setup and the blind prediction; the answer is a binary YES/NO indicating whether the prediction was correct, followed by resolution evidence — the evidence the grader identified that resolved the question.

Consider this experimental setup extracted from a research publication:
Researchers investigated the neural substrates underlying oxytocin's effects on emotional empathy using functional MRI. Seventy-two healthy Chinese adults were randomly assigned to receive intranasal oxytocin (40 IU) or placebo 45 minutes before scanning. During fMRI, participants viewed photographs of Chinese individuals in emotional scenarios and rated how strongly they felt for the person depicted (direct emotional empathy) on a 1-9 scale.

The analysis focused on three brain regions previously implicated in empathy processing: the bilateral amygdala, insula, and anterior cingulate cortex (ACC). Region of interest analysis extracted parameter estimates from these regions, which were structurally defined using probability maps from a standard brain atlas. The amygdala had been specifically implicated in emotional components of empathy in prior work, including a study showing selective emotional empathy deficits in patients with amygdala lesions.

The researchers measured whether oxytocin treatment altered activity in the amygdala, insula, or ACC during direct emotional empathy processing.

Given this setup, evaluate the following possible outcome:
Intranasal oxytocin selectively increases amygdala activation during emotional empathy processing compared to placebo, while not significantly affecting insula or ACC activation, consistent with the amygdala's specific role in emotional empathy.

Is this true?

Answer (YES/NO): NO